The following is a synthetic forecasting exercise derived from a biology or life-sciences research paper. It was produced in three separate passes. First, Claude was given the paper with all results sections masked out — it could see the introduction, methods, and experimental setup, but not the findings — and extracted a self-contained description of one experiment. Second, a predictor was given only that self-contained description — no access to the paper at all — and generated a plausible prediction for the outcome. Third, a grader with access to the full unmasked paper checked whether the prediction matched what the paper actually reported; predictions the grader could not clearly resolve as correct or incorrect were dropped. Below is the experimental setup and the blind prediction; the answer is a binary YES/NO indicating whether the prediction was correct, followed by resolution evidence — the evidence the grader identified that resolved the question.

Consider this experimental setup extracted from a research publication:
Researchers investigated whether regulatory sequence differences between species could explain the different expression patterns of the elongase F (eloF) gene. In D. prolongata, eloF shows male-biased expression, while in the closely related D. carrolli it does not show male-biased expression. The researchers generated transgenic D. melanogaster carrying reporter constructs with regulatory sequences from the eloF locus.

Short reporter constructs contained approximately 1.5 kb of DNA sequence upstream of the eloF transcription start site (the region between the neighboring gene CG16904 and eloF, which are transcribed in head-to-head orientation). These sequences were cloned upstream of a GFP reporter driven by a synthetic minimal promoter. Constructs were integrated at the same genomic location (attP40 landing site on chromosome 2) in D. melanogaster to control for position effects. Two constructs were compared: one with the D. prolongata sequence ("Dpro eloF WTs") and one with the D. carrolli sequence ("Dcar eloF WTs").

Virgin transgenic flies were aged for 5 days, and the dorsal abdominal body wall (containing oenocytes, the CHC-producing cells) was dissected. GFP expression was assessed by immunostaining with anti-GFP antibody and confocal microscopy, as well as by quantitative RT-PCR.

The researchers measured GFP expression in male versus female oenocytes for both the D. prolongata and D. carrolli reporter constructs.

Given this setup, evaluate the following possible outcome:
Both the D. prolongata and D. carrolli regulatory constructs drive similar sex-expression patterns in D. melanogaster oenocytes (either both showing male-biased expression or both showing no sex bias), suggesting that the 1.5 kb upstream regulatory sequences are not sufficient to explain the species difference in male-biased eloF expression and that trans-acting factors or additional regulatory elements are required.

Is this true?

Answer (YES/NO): NO